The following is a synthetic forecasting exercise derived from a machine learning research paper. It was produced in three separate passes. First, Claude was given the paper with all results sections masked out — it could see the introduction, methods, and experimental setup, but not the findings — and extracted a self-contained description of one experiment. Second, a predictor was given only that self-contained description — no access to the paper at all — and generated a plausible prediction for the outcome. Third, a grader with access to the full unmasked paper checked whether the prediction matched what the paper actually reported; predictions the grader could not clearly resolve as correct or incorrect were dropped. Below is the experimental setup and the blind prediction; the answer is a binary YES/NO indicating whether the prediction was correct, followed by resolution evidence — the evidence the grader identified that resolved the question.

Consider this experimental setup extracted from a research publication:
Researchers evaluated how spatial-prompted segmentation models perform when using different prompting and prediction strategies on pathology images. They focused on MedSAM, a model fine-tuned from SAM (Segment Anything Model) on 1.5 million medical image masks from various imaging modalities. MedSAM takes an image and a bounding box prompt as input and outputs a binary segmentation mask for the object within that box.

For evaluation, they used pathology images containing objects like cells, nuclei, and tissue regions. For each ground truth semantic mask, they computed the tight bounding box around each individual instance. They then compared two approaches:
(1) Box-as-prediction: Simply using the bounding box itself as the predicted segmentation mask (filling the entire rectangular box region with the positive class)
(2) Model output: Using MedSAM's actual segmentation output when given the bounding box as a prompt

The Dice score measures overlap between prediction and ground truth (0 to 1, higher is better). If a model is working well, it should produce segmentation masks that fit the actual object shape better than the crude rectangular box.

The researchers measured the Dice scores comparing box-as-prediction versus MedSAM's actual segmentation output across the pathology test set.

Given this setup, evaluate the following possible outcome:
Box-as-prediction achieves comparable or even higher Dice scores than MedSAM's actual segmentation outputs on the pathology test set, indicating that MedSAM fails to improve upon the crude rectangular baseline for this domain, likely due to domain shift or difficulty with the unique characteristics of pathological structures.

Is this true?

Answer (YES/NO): YES